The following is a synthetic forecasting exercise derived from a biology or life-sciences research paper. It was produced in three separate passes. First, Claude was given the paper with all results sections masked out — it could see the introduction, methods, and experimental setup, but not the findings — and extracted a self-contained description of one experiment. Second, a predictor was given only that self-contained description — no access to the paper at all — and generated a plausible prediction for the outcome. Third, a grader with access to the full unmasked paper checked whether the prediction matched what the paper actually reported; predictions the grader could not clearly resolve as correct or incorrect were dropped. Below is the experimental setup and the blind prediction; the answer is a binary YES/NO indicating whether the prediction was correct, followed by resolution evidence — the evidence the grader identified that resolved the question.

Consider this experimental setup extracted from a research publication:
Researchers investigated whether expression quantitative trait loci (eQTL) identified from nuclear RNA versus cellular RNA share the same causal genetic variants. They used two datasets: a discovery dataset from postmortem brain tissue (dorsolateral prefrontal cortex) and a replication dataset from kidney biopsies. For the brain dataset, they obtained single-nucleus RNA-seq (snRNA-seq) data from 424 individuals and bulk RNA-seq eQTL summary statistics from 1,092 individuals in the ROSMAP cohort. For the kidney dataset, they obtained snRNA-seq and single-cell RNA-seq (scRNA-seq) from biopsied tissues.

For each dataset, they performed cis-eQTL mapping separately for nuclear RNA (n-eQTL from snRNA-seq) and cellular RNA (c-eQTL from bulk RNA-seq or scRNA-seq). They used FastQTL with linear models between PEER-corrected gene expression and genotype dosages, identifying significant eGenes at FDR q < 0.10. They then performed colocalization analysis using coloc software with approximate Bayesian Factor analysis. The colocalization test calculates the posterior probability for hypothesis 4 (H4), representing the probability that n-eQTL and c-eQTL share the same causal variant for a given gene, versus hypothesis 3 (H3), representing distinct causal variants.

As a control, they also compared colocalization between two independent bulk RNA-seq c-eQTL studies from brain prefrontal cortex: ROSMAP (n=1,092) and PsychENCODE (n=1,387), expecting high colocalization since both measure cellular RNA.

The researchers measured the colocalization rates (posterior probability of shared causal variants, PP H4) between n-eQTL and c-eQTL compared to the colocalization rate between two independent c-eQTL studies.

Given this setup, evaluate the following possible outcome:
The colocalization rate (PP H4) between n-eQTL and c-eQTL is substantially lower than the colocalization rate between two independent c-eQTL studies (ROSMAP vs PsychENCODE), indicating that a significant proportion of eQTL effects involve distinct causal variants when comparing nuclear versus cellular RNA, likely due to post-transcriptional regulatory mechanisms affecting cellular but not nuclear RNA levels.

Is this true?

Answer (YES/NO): YES